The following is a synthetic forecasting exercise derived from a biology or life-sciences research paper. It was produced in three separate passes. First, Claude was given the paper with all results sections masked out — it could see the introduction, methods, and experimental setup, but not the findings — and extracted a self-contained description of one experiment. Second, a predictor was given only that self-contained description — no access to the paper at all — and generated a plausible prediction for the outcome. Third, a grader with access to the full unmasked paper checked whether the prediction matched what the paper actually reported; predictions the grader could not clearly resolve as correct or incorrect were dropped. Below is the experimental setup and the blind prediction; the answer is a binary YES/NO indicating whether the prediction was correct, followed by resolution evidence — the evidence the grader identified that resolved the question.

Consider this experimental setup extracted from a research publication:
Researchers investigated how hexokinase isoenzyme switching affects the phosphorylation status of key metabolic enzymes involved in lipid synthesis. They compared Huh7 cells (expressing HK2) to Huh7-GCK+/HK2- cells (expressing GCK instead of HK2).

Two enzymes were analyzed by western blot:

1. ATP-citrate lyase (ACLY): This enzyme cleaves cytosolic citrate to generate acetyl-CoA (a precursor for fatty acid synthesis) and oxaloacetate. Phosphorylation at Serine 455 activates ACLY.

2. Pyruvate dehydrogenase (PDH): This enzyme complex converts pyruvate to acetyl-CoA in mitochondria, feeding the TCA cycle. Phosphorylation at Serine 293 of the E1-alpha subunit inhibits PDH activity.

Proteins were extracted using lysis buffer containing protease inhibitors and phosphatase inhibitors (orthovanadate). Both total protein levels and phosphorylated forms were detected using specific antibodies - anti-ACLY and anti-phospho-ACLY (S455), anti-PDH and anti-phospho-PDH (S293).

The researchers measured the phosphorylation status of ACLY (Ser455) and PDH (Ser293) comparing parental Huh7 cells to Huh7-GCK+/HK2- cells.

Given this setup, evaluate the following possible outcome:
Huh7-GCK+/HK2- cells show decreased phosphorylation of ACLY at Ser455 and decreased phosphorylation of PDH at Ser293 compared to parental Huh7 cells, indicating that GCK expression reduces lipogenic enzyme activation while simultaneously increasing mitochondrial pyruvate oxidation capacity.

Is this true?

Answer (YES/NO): NO